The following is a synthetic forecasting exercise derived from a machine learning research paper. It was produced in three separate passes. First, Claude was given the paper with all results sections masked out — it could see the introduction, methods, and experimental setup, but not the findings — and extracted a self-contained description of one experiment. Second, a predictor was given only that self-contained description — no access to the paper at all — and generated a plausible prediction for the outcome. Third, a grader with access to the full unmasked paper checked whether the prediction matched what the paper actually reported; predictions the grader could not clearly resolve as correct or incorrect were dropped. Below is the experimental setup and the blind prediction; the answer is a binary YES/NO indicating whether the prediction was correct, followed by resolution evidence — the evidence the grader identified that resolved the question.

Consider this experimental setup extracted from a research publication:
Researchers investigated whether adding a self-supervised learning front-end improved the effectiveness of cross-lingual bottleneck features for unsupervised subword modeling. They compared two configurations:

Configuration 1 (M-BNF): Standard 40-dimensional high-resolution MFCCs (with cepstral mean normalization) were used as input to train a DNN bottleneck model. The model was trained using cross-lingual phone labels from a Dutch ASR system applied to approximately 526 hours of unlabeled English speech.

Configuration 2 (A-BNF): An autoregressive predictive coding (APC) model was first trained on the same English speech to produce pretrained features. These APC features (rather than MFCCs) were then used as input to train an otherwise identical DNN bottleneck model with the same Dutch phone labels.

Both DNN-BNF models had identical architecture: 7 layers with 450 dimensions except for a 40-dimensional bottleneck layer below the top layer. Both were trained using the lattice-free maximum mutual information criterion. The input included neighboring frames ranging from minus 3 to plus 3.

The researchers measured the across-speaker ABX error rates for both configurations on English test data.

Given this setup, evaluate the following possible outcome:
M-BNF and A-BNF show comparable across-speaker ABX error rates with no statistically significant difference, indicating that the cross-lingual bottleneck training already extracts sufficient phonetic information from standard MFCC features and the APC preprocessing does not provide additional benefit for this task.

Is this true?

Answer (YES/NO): NO